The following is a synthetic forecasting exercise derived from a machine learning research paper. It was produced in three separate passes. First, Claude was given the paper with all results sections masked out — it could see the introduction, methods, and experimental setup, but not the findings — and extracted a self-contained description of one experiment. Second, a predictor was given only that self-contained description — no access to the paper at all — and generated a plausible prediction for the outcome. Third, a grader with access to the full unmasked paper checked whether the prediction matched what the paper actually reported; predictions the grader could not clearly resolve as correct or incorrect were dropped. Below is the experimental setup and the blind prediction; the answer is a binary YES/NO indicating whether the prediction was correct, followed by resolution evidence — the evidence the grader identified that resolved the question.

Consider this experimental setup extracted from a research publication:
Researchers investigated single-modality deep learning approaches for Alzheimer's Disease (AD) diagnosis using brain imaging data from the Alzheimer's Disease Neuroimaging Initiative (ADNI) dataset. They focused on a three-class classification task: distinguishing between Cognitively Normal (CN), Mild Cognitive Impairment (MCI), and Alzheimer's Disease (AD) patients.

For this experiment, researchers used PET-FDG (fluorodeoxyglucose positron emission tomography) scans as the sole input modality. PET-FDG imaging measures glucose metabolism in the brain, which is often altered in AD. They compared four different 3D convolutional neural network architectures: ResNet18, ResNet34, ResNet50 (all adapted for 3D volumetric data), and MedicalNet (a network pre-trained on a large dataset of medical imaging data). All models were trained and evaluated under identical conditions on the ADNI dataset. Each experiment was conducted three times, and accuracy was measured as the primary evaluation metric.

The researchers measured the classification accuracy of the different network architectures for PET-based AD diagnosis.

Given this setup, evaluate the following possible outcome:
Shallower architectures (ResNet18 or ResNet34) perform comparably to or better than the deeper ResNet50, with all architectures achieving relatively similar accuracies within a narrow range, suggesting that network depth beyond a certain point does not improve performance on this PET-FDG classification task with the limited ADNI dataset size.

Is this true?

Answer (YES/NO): NO